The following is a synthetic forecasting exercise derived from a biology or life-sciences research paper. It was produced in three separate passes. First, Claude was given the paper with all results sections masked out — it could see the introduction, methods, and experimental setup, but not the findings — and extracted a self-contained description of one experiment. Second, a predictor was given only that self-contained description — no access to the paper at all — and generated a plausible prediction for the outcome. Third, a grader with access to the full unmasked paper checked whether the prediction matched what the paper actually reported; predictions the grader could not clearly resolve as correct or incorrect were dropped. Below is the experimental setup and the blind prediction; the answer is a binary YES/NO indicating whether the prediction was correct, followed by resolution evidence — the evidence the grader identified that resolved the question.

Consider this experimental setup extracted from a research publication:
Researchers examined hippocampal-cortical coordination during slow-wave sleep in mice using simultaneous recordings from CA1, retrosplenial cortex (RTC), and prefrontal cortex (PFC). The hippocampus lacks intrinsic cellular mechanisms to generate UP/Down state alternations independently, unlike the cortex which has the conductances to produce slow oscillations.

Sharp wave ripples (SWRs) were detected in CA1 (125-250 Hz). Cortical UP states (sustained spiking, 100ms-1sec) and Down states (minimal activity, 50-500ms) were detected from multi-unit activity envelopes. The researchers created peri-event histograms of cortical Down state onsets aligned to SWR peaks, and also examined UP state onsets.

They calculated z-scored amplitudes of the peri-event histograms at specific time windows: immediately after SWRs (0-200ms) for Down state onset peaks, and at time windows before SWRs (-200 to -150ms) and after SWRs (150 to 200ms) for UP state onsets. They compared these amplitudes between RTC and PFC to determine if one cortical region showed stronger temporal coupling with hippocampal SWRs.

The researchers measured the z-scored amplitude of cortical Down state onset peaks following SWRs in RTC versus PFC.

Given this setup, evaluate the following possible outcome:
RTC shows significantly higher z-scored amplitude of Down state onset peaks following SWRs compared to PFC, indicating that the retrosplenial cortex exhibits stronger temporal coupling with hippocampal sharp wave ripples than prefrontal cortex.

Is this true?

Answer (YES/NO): YES